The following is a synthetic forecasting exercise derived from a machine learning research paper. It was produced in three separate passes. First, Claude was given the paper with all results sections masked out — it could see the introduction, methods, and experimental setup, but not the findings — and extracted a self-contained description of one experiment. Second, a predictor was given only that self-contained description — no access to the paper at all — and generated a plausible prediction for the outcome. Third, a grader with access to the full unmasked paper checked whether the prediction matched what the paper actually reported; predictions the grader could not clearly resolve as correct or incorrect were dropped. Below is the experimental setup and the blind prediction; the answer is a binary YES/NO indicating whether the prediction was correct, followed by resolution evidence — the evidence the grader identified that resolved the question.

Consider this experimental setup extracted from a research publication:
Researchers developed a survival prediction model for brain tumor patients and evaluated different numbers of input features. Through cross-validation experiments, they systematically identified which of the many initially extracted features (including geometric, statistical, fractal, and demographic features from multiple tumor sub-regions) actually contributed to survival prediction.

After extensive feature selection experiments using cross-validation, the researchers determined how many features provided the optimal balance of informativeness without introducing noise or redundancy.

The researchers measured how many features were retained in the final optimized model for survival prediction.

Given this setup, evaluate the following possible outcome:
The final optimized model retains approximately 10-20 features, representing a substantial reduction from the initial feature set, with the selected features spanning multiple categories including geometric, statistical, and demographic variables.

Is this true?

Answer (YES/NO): NO